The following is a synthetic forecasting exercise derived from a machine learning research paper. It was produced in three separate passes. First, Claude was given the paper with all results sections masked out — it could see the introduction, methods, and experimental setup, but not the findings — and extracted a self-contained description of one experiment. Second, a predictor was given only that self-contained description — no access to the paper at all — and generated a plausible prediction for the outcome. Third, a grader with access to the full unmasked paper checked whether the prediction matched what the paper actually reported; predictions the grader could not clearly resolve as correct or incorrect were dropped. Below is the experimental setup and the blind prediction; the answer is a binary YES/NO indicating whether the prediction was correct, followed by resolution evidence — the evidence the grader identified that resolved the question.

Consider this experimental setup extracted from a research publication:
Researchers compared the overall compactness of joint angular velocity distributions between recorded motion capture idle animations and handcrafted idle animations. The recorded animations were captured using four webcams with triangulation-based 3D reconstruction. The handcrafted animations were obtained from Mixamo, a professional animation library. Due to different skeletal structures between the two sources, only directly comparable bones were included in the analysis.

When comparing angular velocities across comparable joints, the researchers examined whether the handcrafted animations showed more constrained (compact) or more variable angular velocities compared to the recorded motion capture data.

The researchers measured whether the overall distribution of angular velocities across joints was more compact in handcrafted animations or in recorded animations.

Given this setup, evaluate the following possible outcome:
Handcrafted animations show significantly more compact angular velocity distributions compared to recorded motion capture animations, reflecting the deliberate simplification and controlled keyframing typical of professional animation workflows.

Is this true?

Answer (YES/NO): YES